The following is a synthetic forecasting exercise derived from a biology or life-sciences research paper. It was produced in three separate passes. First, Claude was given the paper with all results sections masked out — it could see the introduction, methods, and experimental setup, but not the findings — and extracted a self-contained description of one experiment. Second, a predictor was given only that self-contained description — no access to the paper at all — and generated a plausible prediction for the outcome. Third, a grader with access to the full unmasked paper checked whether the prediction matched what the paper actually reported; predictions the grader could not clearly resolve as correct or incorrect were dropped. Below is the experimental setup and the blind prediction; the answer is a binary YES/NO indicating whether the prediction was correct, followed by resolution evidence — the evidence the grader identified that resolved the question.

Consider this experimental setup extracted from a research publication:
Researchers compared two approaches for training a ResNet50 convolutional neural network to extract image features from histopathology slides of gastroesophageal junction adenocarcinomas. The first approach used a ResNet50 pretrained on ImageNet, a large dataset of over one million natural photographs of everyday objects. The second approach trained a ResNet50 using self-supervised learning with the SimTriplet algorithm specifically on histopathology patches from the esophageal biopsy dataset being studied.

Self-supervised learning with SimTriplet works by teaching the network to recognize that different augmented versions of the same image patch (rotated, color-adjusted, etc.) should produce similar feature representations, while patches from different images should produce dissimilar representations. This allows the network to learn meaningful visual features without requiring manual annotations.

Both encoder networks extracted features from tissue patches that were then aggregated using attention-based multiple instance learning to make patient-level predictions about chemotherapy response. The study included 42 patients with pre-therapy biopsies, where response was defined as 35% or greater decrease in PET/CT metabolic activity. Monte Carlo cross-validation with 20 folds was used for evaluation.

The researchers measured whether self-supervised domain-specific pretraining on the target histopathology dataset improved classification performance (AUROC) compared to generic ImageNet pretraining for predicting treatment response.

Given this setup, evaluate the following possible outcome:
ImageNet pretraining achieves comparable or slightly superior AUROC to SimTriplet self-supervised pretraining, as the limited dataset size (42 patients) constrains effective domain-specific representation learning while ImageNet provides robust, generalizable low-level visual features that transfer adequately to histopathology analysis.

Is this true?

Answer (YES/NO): YES